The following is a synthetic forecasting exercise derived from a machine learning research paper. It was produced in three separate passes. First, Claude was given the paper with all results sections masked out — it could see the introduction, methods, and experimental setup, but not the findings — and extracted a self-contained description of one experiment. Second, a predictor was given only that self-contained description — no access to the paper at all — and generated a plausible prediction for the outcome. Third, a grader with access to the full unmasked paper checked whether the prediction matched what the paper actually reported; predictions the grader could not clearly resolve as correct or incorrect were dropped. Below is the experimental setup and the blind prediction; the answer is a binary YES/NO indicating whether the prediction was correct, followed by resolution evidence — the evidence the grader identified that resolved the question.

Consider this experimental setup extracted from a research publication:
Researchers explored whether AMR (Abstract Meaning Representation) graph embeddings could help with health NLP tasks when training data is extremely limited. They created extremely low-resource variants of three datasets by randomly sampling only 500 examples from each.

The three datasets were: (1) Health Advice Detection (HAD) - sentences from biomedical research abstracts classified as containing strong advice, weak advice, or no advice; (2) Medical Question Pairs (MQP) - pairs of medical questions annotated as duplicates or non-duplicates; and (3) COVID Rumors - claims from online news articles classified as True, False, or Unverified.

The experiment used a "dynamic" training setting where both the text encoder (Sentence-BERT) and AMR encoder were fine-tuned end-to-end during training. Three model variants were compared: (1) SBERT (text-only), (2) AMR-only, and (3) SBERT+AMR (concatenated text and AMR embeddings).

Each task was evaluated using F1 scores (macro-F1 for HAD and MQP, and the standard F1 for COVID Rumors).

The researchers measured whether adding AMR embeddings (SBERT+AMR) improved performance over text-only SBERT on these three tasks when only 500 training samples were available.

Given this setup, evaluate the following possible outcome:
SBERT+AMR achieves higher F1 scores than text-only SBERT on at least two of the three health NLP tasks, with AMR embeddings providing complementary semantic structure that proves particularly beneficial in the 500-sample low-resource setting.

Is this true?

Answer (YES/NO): NO